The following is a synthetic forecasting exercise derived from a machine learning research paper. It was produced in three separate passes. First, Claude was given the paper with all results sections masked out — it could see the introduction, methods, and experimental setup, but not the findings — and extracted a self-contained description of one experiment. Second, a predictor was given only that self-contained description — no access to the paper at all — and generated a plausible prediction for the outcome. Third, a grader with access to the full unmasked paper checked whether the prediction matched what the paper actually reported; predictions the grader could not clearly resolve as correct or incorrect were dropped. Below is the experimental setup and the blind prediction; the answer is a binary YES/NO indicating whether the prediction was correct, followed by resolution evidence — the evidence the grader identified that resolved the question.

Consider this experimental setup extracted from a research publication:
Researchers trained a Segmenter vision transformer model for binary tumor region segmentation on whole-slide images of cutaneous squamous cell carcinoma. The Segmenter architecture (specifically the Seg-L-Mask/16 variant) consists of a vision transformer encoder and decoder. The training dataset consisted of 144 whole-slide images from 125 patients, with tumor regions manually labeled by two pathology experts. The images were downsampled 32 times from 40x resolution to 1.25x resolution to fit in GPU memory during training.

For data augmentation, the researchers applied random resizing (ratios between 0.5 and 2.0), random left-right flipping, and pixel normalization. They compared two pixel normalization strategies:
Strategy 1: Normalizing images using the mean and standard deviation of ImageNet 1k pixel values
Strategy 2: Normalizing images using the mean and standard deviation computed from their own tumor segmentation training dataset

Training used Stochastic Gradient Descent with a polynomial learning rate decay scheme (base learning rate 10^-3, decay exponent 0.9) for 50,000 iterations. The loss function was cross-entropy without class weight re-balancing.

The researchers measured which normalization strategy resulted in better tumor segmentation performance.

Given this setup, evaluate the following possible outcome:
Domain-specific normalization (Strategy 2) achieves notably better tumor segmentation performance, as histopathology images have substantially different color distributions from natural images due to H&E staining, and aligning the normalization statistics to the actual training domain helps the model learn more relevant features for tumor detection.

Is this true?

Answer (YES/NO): NO